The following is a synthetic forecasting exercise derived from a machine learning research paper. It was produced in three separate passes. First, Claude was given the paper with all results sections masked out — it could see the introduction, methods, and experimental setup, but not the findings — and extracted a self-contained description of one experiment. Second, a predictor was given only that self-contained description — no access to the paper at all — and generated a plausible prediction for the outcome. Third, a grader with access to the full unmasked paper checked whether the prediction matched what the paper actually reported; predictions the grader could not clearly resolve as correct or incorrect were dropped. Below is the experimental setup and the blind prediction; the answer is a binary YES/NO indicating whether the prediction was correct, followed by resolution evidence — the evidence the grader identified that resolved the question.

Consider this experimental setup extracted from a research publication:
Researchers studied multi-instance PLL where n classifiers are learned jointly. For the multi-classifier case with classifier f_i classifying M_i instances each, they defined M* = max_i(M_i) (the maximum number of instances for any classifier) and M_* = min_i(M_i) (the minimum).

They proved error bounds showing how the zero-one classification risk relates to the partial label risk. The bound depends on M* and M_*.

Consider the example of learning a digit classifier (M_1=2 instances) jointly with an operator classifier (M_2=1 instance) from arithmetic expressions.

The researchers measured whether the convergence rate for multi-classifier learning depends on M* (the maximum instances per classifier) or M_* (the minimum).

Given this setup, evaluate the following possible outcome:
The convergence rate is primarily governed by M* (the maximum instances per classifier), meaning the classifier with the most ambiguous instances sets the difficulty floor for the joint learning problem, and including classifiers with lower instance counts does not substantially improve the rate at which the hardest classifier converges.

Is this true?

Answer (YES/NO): YES